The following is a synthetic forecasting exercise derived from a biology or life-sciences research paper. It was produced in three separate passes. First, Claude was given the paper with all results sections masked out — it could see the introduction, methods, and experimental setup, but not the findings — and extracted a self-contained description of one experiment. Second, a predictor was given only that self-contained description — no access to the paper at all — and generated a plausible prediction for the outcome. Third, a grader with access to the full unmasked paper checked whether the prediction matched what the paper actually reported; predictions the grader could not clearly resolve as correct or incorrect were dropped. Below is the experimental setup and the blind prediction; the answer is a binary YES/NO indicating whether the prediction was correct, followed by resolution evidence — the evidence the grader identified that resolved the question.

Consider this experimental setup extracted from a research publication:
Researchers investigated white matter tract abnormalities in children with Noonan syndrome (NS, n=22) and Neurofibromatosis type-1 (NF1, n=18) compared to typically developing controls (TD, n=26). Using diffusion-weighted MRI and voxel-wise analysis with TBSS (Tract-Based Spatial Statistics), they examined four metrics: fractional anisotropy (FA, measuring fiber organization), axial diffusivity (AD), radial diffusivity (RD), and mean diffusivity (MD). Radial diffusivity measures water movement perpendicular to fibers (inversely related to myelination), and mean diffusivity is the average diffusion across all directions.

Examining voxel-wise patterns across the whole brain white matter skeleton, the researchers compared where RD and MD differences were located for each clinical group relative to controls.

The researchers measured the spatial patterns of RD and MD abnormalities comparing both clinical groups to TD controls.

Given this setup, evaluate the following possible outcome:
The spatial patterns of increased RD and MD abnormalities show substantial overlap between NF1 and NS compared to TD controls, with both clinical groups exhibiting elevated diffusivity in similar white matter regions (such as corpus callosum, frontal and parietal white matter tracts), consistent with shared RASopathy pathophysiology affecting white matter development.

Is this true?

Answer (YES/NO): YES